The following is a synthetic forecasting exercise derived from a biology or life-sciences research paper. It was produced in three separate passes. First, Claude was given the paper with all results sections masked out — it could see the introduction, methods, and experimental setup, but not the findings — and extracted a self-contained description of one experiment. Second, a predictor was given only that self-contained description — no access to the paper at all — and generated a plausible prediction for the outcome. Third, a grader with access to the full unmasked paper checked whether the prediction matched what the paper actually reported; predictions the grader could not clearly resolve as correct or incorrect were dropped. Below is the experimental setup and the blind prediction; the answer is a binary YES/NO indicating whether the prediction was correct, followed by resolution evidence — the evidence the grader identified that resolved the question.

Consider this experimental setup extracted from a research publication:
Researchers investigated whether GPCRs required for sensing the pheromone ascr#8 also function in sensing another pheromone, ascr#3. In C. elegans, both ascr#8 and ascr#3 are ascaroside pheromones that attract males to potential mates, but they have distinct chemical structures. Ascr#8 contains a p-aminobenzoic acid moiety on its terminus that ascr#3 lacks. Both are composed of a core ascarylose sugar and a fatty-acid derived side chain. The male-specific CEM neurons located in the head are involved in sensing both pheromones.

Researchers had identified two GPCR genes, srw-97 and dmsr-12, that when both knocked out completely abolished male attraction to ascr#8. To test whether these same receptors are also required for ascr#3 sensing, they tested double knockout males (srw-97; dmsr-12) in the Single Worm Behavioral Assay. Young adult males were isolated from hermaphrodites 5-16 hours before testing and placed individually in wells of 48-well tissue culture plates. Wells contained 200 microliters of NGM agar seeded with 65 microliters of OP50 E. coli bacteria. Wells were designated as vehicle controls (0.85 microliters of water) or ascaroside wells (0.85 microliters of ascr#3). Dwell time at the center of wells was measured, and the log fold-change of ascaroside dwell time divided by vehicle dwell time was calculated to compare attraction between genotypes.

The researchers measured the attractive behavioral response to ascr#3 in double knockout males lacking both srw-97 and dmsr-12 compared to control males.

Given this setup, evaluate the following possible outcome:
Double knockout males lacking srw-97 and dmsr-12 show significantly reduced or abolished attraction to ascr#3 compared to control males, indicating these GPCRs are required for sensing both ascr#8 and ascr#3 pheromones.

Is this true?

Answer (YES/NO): NO